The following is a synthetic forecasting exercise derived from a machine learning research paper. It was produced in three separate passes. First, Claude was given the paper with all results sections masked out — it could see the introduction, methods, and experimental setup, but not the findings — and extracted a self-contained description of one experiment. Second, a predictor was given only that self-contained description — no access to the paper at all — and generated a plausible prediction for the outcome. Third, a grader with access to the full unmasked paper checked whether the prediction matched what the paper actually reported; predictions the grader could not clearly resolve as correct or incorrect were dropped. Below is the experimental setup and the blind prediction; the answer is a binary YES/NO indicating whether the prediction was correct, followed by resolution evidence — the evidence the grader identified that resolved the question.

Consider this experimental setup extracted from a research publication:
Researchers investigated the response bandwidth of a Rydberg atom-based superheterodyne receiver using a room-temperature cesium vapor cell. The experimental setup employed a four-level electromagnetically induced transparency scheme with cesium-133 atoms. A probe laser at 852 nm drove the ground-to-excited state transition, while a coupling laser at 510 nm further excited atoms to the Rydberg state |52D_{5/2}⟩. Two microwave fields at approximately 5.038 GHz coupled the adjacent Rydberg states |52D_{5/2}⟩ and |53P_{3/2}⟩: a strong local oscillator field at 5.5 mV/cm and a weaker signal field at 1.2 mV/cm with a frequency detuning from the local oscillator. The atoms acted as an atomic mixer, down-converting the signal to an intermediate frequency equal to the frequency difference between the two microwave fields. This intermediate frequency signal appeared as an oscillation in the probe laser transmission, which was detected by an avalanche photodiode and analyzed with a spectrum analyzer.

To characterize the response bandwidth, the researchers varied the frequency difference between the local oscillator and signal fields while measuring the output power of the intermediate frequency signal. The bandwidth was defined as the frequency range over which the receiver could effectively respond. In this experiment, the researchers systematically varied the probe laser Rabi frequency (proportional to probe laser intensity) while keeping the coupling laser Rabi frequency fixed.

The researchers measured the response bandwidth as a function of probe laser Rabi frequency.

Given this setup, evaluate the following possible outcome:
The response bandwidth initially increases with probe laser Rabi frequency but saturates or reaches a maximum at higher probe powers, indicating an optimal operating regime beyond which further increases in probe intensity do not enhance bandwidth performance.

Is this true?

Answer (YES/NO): NO